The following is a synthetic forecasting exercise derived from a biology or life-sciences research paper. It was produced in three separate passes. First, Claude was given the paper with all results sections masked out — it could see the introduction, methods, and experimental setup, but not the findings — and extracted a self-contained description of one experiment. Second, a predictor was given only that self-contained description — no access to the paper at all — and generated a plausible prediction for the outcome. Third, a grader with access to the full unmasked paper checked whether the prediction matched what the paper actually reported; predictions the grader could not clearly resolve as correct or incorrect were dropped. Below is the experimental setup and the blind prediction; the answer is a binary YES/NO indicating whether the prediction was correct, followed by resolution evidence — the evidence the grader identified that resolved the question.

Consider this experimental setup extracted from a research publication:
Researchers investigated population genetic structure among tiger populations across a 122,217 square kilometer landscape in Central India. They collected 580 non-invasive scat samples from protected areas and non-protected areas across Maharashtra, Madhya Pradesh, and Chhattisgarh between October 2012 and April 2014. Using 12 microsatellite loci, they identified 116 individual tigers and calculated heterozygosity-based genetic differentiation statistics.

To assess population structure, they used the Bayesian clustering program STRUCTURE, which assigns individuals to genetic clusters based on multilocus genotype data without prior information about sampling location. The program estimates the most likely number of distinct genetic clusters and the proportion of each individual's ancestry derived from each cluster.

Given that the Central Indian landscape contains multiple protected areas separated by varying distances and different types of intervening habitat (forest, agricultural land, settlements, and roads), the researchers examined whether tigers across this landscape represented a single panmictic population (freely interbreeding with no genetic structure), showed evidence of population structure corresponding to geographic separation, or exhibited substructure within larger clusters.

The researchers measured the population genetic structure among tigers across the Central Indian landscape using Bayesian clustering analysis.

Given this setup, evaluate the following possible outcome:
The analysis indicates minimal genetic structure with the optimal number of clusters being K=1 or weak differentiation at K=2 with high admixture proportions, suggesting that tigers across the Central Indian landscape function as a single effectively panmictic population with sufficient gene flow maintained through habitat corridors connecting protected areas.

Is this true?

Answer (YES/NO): NO